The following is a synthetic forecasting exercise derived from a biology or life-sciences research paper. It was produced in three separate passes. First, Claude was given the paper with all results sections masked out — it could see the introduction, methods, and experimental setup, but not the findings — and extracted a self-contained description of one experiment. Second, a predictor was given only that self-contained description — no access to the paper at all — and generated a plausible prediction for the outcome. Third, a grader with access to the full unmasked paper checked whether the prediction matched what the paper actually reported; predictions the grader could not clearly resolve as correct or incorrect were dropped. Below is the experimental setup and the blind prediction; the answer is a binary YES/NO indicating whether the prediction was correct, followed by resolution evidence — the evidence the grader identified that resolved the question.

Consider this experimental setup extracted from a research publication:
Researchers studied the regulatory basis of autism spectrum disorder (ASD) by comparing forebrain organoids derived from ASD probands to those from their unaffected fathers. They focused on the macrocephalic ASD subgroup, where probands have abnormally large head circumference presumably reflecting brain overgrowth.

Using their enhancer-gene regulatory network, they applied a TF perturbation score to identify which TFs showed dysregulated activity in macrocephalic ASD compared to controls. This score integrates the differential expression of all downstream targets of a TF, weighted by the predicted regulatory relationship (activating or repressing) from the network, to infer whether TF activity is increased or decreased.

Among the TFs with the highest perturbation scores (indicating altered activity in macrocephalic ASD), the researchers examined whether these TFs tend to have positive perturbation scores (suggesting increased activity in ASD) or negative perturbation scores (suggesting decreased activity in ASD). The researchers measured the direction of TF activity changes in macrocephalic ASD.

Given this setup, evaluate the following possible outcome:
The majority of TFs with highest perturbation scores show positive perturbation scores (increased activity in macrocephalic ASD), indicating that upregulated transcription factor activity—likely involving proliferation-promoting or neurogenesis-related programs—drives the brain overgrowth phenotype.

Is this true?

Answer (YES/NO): YES